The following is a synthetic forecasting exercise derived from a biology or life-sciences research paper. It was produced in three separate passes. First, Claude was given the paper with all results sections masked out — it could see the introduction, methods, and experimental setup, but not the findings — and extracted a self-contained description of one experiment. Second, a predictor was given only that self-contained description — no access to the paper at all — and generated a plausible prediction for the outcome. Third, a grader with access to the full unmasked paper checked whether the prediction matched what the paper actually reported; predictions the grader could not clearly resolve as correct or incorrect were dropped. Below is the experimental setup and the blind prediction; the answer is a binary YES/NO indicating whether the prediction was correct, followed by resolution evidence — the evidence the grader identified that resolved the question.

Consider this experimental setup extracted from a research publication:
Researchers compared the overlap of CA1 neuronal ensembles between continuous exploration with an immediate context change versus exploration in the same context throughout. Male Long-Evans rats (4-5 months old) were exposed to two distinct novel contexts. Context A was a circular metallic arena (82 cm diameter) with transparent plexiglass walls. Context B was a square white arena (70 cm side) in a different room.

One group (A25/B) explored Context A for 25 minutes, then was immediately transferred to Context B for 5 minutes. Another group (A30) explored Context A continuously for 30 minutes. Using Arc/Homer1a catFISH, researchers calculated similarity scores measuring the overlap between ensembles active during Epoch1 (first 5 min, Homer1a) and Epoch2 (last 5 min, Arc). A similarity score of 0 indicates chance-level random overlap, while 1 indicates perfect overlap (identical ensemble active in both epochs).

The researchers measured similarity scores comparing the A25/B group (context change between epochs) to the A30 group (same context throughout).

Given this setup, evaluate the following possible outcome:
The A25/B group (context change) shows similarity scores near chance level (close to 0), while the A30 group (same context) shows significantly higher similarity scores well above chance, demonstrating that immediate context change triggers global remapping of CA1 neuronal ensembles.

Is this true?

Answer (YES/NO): NO